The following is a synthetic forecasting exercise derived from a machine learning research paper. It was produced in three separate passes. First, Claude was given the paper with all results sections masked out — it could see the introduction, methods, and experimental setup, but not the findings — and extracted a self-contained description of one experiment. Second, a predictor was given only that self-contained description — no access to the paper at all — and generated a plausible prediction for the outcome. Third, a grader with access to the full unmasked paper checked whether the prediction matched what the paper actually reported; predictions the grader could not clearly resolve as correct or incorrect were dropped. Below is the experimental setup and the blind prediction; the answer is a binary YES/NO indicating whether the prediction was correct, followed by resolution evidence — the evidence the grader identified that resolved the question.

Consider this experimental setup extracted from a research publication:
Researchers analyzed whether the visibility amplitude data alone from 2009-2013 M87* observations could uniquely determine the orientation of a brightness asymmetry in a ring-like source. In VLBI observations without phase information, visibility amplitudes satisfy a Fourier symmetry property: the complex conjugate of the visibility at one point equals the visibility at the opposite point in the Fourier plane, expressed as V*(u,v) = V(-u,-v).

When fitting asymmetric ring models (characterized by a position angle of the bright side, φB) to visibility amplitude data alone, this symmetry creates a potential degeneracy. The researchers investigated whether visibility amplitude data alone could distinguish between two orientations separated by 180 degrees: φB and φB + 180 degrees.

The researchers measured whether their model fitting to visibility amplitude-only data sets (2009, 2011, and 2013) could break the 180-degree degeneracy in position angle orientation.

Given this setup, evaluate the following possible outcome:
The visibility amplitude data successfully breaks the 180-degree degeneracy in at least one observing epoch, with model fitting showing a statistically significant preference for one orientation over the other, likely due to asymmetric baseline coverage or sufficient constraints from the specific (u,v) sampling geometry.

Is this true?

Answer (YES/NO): NO